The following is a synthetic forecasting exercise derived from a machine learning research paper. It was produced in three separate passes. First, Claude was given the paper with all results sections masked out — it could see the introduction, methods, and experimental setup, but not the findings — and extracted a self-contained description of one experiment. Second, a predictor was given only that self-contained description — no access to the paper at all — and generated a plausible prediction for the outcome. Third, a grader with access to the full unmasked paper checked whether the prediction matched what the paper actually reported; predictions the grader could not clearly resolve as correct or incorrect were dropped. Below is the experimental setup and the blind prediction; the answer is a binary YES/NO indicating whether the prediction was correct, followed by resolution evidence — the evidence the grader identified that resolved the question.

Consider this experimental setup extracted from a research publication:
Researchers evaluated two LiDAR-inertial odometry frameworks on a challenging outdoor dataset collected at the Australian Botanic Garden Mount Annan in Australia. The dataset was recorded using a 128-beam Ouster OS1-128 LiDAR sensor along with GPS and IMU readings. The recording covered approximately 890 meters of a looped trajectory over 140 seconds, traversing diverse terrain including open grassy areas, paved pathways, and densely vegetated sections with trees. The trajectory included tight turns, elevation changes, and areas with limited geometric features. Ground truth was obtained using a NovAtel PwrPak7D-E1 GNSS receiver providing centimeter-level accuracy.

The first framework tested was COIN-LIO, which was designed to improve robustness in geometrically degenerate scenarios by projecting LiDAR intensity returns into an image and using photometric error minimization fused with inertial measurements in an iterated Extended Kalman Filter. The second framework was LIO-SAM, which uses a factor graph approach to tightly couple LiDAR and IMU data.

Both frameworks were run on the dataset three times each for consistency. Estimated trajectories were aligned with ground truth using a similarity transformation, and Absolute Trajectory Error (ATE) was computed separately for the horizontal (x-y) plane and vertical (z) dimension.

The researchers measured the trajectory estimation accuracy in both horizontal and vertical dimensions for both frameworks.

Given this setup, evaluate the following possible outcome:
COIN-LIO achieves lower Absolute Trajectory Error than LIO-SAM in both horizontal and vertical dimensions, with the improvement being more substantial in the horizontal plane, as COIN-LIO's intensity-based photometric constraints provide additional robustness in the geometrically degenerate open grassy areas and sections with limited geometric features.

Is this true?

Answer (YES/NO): YES